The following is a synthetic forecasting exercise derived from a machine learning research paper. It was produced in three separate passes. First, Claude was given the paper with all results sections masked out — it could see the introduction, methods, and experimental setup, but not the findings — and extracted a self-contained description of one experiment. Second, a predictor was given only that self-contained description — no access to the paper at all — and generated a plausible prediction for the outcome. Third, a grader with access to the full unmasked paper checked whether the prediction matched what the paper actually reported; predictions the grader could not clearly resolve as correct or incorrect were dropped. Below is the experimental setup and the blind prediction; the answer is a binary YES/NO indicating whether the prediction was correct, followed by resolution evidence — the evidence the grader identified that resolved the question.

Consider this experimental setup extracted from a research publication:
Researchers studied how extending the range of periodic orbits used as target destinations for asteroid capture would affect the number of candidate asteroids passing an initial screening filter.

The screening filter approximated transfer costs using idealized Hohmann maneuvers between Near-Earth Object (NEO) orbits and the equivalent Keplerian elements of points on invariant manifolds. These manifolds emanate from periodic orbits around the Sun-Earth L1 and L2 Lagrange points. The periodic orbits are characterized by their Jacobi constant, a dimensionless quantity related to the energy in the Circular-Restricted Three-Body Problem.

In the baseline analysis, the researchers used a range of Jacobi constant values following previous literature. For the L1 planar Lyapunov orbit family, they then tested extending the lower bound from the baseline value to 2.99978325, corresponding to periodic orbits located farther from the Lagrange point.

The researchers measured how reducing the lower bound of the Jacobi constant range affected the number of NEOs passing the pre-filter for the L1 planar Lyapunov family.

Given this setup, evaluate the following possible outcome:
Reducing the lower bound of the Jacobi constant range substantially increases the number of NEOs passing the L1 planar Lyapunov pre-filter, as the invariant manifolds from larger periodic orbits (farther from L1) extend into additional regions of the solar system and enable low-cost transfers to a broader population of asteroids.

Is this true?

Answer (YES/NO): YES